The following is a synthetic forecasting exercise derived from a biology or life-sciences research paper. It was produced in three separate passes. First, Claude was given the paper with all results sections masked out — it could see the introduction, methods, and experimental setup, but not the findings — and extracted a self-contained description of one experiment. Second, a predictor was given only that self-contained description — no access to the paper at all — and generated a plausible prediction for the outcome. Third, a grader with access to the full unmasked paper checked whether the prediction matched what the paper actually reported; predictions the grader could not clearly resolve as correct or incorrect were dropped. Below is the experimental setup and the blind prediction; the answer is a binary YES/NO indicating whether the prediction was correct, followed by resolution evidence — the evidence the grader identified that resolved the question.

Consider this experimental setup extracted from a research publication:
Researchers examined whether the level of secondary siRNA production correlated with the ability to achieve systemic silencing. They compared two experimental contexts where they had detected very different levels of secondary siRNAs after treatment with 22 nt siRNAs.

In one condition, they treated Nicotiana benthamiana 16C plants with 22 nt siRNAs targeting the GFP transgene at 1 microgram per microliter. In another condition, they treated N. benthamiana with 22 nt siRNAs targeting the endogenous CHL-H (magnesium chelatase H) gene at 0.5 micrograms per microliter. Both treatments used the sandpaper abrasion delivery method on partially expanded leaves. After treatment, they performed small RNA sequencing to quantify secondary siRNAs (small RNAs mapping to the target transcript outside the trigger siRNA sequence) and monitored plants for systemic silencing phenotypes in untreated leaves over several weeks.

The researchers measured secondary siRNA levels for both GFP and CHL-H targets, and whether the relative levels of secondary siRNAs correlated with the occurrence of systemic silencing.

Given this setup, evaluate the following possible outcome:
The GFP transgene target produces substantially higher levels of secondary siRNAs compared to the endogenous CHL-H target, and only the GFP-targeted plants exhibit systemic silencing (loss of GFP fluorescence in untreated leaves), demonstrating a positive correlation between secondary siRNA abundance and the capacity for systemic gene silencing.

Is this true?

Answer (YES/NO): NO